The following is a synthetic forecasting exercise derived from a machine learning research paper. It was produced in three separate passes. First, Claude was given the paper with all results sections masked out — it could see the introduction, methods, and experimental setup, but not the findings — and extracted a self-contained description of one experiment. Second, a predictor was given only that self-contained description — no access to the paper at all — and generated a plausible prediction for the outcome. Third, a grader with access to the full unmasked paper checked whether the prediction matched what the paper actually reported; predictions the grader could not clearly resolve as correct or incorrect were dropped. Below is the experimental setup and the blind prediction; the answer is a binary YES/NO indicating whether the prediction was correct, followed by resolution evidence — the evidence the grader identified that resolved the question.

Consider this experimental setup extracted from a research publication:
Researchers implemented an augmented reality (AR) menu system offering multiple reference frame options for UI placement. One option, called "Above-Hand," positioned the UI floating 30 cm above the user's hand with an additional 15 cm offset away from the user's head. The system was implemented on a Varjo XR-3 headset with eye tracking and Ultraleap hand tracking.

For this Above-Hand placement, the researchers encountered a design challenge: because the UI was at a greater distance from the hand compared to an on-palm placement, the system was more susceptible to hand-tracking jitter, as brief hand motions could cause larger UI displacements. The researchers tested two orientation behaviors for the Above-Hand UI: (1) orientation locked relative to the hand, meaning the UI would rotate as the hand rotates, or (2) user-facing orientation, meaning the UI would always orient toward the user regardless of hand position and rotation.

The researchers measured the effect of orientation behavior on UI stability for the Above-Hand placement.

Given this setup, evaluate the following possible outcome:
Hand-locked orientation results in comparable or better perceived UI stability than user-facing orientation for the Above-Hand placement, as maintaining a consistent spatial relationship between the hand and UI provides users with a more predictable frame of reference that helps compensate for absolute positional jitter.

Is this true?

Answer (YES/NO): NO